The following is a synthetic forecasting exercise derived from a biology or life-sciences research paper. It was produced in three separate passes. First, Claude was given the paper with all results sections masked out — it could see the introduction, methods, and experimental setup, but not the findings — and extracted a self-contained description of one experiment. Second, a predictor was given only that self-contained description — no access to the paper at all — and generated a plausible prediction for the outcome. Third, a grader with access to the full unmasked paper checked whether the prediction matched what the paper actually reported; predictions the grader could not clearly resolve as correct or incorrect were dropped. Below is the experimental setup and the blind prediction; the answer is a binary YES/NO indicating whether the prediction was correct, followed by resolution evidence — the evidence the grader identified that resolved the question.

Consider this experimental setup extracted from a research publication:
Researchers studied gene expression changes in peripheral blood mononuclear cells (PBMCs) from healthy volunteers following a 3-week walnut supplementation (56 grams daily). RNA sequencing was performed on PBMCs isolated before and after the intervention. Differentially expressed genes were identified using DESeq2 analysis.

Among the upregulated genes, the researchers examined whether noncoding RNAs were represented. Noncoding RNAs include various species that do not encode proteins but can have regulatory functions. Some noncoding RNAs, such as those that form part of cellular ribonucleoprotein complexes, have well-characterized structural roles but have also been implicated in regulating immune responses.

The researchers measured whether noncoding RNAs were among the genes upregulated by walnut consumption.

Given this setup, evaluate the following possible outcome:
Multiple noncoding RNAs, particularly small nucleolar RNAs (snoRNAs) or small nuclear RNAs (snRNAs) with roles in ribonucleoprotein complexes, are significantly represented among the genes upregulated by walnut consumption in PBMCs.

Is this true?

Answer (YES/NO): YES